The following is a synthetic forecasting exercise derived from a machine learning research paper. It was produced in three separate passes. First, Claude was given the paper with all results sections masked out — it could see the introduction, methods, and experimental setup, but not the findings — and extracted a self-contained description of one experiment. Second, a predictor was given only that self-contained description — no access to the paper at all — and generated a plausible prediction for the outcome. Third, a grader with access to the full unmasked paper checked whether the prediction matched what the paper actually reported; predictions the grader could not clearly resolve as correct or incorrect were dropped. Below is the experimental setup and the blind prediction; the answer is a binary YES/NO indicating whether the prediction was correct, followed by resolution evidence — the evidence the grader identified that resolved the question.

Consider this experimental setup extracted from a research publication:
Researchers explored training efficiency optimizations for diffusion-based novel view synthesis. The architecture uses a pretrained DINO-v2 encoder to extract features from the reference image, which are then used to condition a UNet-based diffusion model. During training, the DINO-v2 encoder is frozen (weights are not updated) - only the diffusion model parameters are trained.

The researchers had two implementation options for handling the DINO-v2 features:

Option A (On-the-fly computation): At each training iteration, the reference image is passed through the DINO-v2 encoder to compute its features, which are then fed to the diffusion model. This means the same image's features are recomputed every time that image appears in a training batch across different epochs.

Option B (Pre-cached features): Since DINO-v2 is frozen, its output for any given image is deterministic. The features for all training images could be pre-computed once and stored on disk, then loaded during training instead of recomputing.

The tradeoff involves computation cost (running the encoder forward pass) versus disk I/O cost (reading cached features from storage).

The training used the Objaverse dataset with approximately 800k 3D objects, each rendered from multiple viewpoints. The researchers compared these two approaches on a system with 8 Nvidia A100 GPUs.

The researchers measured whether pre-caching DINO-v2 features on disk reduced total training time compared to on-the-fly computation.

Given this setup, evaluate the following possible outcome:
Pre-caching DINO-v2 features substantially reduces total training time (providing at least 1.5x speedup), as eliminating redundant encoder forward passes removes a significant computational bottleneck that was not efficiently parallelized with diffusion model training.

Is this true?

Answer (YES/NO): NO